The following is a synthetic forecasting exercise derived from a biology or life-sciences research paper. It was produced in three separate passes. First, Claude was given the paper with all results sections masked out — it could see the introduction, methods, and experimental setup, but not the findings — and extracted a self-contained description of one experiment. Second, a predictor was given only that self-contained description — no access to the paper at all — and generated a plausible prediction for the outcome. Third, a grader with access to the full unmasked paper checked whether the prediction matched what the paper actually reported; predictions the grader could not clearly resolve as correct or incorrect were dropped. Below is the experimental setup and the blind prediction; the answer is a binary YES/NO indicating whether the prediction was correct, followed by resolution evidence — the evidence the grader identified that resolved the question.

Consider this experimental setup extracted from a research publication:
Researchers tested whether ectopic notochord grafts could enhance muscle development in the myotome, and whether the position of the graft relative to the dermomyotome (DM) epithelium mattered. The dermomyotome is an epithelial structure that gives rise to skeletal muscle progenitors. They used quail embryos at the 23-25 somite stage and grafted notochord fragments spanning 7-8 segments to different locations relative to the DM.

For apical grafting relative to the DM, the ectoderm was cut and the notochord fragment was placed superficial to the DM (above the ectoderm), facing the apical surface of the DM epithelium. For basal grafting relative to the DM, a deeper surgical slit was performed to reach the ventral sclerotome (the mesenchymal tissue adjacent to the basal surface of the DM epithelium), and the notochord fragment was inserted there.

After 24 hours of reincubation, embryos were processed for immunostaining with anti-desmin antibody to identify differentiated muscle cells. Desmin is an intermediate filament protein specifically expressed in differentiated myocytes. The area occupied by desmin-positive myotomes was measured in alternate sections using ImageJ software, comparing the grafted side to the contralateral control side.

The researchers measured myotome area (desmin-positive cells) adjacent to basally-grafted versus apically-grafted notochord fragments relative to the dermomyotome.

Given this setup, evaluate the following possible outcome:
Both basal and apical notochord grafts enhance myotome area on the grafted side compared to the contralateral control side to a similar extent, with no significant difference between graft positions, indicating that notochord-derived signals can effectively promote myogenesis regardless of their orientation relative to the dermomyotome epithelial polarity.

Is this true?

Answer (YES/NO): NO